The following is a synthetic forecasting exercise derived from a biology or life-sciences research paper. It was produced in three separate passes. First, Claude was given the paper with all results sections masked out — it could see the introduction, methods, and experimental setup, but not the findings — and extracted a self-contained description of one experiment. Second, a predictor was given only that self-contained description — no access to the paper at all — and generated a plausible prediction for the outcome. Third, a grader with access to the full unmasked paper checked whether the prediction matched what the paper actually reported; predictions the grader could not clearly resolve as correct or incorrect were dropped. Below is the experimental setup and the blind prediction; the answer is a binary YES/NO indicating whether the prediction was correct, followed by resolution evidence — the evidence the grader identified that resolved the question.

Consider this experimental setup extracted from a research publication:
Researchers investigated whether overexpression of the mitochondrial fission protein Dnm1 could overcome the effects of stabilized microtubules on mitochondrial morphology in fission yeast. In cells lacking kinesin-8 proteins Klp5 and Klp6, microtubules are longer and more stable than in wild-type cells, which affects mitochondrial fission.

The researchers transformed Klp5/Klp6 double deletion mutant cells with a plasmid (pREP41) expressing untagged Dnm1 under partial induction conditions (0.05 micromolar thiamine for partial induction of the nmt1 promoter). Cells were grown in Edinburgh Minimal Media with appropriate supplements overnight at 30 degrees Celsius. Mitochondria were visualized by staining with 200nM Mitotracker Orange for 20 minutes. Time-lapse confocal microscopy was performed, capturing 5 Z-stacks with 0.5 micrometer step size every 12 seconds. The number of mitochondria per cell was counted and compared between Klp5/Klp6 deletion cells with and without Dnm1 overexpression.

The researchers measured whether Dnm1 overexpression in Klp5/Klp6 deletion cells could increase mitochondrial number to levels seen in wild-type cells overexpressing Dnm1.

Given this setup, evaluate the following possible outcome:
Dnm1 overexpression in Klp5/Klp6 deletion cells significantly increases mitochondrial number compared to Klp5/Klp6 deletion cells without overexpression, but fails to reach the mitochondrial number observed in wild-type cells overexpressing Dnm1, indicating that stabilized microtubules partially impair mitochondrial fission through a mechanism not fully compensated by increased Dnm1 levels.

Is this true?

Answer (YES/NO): YES